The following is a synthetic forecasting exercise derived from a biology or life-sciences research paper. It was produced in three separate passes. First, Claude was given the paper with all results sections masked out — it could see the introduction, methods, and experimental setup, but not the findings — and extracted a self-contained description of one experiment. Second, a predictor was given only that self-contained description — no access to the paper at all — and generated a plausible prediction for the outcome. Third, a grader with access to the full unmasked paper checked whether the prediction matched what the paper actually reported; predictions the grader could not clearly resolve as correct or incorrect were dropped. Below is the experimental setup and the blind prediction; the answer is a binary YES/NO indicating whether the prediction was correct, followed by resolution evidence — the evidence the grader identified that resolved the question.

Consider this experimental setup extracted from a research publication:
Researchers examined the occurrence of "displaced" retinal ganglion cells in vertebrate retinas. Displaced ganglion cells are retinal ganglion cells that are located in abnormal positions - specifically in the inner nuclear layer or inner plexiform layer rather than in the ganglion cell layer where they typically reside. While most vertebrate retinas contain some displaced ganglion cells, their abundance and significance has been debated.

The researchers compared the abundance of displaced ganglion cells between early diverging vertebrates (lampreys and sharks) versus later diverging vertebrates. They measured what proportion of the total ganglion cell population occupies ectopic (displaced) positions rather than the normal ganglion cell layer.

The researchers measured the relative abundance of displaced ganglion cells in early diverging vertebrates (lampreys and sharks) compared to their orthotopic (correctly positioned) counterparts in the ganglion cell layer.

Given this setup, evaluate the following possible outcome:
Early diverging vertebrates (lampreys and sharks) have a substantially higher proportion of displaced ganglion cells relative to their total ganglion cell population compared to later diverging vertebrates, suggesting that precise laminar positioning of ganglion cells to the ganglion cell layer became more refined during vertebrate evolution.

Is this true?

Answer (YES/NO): YES